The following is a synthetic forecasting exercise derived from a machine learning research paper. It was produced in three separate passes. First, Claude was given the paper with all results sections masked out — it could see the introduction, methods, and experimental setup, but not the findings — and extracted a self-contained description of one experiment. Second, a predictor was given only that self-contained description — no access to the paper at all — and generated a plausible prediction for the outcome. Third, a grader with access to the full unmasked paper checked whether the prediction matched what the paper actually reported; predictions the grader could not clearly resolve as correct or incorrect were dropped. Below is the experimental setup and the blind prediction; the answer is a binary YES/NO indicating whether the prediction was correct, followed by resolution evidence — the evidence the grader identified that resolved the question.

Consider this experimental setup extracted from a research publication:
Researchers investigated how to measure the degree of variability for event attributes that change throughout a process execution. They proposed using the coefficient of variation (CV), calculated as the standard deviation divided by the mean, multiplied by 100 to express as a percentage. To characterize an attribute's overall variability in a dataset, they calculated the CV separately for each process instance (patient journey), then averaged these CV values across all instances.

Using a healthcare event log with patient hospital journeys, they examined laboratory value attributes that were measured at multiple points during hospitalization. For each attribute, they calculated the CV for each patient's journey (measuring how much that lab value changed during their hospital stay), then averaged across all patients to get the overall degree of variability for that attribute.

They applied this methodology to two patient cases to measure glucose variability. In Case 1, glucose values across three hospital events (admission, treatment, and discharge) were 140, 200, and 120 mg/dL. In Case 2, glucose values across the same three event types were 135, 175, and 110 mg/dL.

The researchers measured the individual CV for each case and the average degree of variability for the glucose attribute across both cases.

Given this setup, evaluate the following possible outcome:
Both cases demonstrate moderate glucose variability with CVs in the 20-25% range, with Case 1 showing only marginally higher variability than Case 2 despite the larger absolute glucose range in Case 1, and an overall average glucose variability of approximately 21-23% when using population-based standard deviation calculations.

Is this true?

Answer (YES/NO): NO